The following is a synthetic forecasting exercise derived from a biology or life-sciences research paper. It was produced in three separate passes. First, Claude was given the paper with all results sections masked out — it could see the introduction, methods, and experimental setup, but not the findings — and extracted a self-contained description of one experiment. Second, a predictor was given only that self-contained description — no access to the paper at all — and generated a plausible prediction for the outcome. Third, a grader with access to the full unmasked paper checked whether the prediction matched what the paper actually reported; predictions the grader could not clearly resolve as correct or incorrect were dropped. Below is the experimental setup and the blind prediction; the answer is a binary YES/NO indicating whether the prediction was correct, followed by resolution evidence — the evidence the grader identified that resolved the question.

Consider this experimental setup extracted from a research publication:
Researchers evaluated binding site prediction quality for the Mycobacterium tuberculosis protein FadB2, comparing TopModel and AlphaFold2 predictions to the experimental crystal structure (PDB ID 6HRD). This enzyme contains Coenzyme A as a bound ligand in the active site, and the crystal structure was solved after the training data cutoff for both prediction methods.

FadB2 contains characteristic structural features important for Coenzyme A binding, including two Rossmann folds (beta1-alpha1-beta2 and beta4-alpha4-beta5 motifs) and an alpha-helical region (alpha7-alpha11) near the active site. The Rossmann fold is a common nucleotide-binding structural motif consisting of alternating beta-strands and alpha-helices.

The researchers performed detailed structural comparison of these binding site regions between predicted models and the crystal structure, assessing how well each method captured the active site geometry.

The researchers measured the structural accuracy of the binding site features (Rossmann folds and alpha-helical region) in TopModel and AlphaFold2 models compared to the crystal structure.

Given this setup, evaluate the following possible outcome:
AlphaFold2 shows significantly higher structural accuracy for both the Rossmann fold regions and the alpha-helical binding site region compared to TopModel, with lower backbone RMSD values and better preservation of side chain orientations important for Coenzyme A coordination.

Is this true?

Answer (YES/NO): NO